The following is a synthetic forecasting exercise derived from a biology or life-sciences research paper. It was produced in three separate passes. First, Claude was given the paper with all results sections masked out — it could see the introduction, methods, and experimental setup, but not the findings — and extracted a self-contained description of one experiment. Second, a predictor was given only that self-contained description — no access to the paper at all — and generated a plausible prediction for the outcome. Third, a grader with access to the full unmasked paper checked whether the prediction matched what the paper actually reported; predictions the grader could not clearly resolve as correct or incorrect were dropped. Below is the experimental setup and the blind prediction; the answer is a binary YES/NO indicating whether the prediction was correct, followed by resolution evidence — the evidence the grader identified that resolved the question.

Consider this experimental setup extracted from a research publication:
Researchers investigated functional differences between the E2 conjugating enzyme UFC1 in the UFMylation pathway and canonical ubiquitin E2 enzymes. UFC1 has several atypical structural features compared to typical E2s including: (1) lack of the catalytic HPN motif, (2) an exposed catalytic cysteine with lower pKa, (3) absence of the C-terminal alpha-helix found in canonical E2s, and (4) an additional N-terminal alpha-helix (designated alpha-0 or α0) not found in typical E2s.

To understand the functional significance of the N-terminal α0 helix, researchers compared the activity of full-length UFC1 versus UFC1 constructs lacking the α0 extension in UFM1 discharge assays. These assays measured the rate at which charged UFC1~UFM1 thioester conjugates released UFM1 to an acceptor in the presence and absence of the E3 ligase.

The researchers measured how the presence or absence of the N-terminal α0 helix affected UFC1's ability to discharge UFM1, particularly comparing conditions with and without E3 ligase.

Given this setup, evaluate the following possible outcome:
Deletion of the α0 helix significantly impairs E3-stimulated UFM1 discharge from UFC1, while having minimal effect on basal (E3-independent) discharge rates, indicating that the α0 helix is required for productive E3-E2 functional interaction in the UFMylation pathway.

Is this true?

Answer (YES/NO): NO